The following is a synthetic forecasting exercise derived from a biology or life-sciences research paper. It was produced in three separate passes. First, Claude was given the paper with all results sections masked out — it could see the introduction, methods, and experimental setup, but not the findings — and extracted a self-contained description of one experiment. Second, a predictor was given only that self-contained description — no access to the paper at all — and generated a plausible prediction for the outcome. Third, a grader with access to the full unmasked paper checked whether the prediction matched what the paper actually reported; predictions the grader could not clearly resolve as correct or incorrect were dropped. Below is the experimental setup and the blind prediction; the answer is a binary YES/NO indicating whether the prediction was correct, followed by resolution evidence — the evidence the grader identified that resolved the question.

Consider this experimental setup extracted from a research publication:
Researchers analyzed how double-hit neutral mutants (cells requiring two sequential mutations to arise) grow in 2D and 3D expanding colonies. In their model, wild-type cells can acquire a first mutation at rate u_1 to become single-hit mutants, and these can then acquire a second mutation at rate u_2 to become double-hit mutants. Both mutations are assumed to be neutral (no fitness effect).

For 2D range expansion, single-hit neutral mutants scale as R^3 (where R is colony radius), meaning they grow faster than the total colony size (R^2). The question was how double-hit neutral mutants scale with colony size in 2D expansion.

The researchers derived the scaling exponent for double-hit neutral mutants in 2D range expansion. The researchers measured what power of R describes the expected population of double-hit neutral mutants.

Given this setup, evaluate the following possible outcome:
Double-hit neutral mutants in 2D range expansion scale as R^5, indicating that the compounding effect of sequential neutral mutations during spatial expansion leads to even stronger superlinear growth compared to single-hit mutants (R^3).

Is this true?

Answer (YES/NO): NO